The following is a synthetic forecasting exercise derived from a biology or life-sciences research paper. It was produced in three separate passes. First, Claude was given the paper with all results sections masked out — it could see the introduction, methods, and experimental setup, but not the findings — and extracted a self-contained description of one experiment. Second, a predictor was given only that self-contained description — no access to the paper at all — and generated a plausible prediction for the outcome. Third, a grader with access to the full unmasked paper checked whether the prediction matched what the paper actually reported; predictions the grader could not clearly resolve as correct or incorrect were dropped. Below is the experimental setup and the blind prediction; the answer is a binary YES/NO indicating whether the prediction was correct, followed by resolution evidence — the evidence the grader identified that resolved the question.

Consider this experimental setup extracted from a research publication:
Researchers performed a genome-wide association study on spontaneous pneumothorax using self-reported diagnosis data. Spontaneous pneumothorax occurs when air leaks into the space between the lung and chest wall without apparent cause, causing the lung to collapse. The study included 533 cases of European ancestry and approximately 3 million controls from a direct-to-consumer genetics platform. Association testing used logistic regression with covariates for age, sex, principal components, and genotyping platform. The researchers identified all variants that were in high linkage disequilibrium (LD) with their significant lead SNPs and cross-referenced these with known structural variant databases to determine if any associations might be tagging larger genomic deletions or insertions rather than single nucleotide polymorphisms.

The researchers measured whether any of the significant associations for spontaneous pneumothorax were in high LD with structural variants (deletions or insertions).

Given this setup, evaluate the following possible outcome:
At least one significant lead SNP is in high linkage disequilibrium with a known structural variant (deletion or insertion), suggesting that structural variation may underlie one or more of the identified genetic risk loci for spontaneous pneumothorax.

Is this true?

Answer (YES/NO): YES